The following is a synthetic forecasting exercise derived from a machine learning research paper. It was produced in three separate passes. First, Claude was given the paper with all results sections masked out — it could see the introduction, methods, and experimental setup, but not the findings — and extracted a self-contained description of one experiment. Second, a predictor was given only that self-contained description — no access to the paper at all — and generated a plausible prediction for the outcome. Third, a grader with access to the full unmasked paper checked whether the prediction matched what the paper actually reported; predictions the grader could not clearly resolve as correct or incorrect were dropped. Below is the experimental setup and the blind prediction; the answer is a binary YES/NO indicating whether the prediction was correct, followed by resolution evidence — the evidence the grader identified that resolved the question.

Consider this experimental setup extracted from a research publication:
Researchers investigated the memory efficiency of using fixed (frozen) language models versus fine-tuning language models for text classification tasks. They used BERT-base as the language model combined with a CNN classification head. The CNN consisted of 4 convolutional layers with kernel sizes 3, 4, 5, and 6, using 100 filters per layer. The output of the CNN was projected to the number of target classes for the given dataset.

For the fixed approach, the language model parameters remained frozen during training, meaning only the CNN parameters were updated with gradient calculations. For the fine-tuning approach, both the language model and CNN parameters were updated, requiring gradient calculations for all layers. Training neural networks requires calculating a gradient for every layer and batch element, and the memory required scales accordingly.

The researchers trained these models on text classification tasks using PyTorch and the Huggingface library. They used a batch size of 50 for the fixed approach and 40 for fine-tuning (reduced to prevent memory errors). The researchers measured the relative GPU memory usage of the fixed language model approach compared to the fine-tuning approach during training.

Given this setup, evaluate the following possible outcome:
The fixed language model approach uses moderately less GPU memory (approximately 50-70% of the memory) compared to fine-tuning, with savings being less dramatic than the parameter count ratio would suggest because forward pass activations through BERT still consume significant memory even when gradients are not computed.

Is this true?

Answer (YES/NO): NO